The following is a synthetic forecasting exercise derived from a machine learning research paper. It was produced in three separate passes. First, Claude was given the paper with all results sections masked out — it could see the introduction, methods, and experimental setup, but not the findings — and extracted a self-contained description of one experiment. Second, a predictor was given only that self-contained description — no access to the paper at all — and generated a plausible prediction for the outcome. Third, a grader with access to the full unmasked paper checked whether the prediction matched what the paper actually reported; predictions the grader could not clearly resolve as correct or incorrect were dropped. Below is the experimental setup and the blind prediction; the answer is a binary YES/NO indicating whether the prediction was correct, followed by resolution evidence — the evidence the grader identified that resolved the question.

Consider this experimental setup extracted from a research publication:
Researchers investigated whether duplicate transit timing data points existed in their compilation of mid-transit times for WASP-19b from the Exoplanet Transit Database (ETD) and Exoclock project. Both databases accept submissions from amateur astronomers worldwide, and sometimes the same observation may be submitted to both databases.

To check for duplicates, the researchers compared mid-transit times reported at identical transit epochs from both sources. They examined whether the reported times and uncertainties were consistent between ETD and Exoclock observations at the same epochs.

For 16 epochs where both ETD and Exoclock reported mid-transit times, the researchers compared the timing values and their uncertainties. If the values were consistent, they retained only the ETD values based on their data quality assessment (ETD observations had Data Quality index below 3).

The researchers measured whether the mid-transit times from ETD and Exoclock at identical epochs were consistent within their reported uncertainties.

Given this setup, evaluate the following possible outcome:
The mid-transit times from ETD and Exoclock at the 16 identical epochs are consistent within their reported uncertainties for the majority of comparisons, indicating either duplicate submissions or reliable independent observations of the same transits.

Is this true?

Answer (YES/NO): YES